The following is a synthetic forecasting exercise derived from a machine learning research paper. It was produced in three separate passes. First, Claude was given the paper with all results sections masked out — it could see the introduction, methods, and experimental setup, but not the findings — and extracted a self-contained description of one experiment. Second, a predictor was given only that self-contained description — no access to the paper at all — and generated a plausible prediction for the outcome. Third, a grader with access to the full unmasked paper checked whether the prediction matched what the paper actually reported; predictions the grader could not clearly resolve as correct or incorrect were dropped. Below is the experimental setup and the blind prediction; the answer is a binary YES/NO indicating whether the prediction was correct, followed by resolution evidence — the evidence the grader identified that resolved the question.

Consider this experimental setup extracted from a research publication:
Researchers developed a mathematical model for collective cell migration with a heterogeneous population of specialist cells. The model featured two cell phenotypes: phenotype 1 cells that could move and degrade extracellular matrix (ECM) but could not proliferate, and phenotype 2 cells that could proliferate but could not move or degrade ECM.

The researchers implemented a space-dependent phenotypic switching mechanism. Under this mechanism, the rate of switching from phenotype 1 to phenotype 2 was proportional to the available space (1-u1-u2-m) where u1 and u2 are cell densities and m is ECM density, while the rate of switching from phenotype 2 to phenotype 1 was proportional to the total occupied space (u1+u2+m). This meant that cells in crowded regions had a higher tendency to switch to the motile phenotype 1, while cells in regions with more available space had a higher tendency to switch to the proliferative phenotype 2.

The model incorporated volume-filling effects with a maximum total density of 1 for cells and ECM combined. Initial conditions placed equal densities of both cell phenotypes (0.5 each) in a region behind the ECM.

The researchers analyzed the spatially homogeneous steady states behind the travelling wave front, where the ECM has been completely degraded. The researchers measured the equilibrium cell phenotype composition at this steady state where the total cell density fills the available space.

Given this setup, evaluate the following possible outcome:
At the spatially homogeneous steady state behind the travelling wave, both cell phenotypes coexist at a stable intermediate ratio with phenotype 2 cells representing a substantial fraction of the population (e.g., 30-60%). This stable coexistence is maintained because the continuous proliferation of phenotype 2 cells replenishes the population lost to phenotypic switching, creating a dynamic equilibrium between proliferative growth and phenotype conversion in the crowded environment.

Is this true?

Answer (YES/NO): NO